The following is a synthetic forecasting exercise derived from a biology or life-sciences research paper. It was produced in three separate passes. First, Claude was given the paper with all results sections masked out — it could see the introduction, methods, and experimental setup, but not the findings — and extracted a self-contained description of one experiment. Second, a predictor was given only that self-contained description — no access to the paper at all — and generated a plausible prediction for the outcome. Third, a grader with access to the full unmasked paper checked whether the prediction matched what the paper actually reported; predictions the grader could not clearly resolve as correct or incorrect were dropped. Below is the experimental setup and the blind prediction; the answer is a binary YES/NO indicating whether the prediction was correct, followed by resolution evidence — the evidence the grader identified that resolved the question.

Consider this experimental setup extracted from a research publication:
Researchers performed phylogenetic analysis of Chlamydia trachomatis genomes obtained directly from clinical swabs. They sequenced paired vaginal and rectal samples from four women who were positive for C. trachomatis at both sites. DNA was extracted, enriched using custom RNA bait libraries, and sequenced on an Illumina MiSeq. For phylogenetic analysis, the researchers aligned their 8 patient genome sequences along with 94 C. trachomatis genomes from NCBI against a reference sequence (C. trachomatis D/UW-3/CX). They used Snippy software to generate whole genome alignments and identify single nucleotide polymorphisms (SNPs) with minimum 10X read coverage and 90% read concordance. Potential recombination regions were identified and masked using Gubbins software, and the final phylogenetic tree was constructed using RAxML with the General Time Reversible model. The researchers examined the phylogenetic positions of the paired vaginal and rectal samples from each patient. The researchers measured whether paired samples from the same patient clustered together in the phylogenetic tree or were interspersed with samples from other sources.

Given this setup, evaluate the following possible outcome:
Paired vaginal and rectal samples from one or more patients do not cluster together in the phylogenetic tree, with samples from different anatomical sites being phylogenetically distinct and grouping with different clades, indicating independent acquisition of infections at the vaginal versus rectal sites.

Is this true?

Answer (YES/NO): NO